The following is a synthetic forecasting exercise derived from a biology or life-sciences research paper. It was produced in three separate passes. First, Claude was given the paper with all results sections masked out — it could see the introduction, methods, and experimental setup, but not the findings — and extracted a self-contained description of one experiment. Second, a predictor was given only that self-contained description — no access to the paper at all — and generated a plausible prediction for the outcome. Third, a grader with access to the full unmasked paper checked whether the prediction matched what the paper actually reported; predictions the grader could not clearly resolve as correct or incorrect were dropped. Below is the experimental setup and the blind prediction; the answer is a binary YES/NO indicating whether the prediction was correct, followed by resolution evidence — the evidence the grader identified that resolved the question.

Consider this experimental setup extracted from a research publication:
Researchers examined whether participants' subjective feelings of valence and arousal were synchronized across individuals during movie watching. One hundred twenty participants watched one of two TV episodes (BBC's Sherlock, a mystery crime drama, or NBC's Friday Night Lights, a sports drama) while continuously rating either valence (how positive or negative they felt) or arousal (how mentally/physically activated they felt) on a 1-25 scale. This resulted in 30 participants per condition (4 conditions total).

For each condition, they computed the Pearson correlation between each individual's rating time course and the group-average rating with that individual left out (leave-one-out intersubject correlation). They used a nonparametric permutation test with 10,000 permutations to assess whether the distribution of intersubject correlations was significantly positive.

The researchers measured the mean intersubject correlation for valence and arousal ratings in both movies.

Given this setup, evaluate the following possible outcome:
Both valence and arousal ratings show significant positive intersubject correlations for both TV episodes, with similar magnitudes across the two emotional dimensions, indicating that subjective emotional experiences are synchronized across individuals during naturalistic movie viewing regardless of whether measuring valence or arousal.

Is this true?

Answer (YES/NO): NO